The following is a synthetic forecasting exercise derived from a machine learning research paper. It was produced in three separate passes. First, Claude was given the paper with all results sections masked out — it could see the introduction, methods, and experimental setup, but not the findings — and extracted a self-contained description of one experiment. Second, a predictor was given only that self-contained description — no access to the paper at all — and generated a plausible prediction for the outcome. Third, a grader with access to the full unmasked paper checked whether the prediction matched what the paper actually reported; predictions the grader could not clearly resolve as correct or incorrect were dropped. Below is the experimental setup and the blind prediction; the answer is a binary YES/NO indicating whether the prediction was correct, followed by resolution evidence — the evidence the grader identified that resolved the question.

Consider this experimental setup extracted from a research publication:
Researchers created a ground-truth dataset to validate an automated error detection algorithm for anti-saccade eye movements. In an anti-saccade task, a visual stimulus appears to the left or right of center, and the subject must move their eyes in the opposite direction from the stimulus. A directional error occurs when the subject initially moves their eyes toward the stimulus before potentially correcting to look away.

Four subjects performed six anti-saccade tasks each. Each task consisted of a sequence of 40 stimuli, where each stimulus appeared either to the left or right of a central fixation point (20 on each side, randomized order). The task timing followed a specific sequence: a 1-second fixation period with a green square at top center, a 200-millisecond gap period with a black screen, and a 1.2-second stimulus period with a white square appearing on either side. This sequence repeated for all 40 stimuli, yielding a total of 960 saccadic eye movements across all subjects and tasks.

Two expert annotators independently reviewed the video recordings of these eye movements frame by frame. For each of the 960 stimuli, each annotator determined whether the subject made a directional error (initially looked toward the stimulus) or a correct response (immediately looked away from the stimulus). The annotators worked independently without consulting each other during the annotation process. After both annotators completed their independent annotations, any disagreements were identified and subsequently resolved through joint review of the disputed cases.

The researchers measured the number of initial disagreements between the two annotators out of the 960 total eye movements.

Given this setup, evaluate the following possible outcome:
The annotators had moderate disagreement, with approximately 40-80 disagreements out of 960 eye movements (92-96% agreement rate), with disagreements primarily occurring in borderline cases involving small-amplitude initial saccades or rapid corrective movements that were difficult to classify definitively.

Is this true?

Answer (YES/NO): NO